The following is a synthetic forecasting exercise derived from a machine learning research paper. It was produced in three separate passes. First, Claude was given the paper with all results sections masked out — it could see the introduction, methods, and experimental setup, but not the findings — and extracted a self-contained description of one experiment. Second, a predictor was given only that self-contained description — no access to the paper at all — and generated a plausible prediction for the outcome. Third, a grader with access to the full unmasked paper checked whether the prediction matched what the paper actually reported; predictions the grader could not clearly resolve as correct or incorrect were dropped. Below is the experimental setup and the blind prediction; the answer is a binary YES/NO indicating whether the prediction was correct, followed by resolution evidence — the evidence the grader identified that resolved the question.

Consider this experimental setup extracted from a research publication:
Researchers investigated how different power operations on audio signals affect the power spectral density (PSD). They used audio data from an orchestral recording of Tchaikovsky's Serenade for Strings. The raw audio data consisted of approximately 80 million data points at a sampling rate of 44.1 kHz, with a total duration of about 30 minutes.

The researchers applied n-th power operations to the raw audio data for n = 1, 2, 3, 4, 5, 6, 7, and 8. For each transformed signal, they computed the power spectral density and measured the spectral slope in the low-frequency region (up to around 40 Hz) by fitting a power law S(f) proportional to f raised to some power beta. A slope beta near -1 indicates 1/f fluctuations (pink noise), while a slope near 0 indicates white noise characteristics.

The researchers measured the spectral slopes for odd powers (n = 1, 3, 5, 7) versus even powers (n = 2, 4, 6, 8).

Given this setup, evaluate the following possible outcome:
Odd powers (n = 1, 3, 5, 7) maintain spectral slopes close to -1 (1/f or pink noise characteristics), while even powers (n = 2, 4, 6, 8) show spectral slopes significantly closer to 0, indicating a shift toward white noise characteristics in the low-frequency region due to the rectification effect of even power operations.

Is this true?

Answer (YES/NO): NO